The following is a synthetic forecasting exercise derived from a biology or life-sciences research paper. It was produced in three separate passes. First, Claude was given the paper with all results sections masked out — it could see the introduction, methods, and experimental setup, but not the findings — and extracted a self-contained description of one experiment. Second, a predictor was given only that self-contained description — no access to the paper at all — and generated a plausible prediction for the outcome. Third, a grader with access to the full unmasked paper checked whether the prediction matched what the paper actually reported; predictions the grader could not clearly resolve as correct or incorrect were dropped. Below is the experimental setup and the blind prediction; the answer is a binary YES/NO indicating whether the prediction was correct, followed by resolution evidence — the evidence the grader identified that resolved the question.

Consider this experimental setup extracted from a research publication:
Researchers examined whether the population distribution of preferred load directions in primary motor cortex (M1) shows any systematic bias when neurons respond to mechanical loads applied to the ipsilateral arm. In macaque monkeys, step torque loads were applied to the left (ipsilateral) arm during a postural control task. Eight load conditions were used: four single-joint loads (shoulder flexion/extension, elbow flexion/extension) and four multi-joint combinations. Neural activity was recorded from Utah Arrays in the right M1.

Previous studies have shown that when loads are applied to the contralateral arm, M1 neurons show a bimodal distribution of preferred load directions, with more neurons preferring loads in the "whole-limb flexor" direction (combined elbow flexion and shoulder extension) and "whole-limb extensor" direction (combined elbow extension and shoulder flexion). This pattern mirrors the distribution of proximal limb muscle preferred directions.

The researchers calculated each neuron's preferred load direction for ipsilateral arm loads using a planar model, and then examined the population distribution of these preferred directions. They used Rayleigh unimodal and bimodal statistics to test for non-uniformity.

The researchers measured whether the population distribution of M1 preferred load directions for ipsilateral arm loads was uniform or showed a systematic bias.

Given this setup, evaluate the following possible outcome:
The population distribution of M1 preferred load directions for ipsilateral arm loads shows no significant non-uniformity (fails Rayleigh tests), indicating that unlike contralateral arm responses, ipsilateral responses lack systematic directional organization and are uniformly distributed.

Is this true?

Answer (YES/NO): NO